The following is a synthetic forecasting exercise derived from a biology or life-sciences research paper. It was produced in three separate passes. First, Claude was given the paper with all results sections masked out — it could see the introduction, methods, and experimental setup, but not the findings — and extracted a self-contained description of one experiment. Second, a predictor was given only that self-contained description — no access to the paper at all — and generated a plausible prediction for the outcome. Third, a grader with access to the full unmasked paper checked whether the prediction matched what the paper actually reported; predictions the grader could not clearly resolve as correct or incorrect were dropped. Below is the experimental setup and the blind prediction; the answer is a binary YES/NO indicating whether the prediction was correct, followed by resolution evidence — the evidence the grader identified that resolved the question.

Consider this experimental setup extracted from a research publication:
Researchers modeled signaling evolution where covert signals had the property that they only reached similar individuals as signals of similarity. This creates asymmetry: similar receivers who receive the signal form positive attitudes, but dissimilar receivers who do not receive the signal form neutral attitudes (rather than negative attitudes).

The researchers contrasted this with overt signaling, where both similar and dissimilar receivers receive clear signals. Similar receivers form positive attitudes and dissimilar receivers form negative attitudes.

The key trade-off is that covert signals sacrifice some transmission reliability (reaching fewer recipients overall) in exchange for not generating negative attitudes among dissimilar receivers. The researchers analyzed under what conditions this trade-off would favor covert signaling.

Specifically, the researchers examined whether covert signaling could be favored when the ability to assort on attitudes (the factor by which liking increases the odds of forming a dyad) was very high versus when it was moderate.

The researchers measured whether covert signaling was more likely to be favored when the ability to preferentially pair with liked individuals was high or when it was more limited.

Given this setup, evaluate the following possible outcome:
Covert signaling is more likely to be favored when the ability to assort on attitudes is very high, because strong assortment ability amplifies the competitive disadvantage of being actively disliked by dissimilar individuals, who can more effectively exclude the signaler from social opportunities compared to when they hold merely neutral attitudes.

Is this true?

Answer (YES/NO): NO